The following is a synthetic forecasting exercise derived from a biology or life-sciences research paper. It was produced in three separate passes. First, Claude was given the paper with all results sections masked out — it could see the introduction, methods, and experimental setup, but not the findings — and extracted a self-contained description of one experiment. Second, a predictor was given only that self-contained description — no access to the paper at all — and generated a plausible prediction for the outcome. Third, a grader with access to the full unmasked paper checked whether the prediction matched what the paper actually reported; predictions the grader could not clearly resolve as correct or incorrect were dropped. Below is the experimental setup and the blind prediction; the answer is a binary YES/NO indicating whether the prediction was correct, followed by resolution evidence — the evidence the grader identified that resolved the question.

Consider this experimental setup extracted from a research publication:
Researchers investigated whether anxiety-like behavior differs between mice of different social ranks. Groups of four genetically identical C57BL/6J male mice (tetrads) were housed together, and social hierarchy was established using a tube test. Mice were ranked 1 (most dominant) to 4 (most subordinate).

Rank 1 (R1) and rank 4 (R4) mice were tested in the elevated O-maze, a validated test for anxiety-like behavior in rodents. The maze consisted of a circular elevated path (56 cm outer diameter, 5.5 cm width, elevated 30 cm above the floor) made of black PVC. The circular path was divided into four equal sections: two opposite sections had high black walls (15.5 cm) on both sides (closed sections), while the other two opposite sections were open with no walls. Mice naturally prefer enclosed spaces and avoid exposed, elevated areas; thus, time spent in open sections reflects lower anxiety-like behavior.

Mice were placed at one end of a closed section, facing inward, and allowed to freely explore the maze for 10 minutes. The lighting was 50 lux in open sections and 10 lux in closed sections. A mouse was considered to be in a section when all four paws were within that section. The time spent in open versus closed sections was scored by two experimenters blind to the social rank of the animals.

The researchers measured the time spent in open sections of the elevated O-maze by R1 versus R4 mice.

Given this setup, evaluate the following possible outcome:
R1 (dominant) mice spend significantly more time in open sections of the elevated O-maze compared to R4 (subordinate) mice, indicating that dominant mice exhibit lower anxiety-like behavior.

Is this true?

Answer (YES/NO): NO